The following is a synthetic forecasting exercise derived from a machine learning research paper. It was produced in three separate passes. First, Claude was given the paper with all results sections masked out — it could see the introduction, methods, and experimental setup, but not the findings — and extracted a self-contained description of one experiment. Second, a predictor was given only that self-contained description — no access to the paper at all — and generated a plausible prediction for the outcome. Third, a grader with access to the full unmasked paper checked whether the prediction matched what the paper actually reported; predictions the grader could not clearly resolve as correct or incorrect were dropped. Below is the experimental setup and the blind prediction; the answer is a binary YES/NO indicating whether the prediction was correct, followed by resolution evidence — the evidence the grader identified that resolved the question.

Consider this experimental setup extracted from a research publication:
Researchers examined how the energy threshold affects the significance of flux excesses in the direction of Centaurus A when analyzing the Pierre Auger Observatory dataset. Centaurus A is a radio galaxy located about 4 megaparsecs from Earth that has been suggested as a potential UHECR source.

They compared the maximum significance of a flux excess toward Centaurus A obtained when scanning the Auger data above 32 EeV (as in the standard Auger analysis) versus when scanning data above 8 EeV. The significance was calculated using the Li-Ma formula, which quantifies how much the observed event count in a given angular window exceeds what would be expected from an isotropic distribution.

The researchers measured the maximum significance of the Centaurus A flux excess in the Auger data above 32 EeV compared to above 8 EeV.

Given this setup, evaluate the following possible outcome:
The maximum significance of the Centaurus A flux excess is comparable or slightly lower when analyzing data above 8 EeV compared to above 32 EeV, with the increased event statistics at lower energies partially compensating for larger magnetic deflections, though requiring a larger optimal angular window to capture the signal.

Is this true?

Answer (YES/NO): NO